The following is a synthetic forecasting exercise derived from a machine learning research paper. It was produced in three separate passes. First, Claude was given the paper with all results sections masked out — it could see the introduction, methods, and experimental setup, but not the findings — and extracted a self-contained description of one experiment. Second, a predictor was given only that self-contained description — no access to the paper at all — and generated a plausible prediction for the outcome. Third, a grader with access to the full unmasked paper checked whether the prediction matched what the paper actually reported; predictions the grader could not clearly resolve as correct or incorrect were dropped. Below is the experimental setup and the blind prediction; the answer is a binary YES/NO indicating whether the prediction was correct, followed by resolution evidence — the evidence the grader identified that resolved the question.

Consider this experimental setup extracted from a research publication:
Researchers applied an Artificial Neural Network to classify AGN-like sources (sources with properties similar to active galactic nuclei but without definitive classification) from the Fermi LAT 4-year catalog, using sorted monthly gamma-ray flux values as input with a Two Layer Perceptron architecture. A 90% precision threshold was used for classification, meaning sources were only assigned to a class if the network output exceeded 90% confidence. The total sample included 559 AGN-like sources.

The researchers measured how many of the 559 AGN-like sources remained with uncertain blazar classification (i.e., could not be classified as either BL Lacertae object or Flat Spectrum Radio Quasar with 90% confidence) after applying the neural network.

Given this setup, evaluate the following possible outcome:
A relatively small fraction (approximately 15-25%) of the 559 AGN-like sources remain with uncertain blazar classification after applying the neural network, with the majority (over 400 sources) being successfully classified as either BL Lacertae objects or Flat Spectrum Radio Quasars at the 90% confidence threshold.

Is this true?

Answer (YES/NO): YES